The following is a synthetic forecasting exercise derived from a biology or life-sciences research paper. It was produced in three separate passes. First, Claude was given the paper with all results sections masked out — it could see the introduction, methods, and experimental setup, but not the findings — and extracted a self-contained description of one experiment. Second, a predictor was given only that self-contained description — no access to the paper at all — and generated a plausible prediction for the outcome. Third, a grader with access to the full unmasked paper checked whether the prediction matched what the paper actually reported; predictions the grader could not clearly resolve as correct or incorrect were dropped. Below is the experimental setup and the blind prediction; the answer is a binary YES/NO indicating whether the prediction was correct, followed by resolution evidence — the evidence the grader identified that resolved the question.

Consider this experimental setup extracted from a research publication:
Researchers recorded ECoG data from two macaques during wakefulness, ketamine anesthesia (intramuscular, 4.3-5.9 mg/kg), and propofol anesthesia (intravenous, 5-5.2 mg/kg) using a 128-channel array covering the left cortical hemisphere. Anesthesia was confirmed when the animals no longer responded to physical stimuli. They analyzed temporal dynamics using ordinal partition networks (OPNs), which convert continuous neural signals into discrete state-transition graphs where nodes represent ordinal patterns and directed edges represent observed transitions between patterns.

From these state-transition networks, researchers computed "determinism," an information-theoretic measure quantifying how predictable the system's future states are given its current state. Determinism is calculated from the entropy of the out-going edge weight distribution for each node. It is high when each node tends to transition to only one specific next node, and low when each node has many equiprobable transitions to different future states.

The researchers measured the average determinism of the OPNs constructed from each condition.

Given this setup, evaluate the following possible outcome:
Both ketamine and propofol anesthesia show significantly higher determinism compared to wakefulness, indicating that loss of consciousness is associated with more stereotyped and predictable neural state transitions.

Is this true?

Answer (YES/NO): YES